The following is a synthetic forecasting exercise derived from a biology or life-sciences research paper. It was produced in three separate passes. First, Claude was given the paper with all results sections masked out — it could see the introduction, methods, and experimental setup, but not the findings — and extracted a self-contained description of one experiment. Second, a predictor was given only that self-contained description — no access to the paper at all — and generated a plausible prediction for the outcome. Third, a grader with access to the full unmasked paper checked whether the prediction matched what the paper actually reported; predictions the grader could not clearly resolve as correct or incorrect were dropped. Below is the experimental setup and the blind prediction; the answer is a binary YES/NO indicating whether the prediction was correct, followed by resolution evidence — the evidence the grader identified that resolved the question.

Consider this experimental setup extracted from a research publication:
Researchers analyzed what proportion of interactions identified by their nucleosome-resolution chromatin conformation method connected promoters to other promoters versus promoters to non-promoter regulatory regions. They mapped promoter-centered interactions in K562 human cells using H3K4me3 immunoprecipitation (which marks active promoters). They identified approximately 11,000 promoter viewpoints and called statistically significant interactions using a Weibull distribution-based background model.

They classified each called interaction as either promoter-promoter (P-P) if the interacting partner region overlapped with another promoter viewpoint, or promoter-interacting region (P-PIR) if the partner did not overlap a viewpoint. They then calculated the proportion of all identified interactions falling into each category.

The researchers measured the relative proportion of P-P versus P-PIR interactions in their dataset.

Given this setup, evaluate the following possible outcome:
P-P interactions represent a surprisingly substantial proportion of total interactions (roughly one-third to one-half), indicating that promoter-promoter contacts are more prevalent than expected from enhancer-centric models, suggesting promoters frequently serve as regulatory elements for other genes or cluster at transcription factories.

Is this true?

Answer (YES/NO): YES